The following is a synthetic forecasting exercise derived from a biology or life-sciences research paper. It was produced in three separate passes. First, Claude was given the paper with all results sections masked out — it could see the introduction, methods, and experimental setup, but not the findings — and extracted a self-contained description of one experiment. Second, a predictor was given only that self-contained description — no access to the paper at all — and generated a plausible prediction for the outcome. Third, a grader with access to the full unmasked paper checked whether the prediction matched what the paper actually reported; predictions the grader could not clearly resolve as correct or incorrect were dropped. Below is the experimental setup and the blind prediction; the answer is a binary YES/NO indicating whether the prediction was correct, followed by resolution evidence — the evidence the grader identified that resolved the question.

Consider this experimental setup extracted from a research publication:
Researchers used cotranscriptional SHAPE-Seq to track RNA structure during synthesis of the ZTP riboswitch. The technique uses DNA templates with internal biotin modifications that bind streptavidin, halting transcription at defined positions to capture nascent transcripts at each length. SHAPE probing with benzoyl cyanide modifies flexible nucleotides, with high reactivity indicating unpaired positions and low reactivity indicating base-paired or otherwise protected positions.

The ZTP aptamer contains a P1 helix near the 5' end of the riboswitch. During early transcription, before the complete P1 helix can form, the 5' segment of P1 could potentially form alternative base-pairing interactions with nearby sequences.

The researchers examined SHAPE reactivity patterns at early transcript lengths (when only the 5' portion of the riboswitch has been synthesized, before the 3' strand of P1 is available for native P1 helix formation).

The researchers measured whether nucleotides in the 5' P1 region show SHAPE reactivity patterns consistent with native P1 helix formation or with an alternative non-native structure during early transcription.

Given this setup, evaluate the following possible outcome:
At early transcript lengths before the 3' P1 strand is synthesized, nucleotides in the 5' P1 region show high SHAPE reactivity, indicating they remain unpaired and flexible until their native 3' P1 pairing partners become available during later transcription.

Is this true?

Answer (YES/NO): NO